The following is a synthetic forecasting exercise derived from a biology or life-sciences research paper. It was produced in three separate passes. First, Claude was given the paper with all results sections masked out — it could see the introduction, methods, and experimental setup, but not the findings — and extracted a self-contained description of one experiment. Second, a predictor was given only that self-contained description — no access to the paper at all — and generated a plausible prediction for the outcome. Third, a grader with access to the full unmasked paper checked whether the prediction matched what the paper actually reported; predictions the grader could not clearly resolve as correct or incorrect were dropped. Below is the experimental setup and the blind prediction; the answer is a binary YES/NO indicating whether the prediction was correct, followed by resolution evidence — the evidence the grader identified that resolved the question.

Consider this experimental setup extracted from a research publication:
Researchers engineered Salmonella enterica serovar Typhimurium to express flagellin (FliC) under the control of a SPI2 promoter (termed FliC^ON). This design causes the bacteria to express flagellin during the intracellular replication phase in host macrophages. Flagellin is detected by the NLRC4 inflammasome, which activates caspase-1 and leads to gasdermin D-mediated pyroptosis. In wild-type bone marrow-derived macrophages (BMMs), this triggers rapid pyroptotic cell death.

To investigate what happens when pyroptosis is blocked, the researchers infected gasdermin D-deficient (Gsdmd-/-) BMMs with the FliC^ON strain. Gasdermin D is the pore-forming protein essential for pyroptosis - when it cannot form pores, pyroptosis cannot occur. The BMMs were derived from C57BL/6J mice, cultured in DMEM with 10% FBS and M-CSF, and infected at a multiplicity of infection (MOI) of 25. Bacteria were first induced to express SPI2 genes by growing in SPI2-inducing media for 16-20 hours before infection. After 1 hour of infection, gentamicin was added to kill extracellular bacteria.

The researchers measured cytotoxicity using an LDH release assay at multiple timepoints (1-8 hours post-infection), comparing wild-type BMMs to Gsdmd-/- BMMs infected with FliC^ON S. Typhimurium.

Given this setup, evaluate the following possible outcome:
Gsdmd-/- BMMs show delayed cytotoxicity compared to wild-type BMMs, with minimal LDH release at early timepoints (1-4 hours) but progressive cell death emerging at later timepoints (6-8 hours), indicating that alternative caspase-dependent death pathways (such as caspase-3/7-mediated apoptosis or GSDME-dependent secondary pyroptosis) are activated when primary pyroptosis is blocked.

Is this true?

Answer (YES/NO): YES